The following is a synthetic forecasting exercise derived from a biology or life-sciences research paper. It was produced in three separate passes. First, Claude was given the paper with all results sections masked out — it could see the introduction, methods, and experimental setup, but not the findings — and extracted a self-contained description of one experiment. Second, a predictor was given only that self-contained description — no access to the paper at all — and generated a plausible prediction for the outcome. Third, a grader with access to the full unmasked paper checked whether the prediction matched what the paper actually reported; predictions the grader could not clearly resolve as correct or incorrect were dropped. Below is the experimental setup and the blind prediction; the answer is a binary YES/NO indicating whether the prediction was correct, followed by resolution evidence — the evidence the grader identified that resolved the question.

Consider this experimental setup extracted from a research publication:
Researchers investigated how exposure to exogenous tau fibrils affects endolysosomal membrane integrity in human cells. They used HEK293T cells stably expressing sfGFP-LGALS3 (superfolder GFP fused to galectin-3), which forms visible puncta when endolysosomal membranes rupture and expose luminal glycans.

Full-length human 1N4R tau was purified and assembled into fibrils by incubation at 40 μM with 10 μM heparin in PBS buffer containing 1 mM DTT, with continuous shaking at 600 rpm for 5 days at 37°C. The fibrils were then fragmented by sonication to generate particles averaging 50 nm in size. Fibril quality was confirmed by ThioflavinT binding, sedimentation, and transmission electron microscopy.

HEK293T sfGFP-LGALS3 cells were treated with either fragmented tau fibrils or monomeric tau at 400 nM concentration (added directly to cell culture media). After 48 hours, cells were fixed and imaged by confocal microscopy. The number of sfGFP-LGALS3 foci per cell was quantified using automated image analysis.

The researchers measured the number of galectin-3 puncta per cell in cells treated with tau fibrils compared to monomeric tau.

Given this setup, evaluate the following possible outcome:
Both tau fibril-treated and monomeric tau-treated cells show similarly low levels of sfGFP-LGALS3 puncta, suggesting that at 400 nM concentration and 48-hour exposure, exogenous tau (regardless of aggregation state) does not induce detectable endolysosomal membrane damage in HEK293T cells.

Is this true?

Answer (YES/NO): NO